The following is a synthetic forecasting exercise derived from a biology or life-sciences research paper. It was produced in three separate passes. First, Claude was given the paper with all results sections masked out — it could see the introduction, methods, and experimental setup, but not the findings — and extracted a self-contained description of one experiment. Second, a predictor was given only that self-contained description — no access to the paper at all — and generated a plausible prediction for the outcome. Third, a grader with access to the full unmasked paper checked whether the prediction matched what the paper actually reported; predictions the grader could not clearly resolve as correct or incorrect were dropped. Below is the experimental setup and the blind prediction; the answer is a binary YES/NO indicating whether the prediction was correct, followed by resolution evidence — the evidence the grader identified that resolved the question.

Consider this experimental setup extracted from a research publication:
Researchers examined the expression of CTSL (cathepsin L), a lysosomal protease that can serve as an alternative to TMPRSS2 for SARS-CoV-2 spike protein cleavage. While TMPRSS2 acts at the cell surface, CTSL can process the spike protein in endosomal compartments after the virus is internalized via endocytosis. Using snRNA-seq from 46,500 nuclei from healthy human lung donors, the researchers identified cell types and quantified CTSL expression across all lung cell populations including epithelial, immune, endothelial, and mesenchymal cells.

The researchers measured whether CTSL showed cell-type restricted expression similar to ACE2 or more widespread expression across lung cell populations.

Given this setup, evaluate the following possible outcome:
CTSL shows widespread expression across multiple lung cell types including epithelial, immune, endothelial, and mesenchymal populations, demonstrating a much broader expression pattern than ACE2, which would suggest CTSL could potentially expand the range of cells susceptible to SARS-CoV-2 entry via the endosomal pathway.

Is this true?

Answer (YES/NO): YES